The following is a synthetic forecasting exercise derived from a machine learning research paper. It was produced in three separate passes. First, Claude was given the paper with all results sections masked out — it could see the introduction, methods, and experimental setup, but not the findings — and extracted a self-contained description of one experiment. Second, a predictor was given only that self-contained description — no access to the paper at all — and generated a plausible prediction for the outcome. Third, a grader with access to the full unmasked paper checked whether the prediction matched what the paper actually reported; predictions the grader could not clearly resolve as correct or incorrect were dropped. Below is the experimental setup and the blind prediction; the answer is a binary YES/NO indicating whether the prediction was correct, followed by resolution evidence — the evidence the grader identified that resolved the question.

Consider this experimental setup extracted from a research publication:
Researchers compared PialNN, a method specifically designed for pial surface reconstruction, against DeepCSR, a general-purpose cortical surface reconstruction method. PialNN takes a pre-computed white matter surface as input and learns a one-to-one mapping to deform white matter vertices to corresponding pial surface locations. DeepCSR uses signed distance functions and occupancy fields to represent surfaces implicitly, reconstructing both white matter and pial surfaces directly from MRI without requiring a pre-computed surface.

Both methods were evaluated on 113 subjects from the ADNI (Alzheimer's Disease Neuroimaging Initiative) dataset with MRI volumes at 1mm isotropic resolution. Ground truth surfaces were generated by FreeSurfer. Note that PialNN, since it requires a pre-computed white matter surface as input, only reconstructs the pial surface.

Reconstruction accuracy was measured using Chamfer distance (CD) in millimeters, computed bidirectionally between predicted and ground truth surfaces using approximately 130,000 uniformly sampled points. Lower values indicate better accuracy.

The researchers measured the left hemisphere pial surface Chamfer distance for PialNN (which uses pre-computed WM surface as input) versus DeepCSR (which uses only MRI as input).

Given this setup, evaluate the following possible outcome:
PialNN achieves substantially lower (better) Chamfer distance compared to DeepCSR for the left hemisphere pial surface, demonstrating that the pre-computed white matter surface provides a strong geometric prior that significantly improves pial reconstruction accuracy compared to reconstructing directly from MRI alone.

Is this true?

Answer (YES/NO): YES